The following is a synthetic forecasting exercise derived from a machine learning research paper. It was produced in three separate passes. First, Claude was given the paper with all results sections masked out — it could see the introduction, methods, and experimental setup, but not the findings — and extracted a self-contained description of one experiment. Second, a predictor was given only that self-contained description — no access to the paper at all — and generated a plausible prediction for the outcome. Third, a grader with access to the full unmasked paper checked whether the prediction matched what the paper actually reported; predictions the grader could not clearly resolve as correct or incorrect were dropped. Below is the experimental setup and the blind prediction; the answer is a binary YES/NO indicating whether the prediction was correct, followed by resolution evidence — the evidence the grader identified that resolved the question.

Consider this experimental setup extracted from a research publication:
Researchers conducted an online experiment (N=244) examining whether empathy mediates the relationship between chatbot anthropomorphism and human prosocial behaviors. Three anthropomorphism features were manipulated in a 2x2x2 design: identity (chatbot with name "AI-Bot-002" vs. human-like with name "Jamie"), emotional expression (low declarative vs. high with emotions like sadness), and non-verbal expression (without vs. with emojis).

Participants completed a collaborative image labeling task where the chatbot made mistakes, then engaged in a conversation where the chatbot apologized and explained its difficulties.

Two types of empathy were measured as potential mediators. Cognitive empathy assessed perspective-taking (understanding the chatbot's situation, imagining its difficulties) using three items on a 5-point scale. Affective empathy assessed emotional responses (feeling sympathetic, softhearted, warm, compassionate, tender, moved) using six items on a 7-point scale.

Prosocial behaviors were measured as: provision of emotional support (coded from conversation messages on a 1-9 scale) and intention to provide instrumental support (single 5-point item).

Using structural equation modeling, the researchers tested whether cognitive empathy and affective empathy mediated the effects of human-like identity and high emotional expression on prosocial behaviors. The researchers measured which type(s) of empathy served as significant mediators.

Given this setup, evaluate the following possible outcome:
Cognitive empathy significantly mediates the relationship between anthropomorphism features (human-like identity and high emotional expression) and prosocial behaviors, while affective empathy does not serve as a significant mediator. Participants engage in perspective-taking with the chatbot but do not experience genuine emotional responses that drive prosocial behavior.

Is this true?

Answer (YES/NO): NO